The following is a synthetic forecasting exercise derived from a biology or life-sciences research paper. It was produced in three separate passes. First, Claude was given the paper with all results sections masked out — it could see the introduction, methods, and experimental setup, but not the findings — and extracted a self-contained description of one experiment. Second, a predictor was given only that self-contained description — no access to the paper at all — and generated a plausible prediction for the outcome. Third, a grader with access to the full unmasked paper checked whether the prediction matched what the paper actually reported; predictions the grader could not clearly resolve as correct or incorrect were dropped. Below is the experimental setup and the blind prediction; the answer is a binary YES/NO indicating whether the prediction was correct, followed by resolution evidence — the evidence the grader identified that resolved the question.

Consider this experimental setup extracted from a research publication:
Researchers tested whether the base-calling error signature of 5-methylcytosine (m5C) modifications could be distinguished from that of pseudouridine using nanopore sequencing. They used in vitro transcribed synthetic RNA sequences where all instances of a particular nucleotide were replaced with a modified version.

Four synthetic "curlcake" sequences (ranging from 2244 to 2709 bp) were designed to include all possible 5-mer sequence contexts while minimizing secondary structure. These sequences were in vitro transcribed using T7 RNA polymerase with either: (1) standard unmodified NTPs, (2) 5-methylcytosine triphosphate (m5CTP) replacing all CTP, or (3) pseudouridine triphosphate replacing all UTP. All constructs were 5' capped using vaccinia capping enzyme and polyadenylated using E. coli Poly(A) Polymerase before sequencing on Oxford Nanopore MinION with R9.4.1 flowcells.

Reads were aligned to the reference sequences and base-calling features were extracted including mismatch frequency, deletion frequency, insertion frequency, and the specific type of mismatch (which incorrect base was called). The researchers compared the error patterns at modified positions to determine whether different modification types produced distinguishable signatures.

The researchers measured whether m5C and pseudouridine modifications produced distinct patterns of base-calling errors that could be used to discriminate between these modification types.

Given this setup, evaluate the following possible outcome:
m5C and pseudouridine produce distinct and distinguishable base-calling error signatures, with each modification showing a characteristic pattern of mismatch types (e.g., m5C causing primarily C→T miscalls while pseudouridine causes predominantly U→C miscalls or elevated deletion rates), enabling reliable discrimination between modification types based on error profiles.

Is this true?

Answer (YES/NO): NO